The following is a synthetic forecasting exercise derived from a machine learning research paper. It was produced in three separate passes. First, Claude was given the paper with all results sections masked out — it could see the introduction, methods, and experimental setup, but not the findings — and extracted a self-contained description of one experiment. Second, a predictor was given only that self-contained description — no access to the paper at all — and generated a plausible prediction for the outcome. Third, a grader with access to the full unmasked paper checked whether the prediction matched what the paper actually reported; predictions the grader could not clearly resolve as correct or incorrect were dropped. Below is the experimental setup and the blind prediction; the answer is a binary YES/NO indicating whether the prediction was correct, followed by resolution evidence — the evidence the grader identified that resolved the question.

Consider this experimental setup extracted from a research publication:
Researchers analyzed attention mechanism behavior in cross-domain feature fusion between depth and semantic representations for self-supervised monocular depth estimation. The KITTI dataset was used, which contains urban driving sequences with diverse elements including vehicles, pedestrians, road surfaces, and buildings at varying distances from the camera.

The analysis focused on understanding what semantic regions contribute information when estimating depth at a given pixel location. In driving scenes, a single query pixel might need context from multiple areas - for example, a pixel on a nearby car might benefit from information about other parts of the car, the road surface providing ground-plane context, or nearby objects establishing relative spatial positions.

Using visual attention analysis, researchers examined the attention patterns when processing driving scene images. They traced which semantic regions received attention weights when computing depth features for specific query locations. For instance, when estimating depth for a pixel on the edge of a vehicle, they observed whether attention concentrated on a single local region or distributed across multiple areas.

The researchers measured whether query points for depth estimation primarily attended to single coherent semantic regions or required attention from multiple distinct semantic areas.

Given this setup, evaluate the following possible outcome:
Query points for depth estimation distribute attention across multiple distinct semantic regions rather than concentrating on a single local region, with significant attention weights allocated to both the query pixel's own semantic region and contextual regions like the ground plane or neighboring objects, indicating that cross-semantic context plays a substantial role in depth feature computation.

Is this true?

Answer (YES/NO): YES